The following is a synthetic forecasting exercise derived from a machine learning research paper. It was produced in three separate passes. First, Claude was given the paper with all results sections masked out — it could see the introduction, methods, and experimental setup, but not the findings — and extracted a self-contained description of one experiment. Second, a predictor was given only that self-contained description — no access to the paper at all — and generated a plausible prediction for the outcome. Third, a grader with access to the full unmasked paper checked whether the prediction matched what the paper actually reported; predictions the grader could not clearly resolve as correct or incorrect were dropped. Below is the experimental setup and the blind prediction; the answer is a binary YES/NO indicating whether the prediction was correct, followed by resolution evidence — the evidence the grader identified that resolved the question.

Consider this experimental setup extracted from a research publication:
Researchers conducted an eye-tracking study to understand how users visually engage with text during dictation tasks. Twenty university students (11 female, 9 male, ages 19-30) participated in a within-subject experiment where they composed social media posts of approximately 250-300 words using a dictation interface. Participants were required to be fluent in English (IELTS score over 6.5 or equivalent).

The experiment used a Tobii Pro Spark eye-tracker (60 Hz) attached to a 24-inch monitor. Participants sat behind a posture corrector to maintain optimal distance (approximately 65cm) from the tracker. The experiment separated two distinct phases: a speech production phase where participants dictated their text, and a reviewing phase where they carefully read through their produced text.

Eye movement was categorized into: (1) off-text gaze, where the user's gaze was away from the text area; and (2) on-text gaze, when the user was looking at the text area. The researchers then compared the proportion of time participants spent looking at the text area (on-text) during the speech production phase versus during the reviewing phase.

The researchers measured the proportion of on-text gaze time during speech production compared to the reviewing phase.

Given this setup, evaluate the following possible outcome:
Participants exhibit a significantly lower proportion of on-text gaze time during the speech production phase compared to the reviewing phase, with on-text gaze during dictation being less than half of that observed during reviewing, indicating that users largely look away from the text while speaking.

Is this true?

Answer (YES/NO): YES